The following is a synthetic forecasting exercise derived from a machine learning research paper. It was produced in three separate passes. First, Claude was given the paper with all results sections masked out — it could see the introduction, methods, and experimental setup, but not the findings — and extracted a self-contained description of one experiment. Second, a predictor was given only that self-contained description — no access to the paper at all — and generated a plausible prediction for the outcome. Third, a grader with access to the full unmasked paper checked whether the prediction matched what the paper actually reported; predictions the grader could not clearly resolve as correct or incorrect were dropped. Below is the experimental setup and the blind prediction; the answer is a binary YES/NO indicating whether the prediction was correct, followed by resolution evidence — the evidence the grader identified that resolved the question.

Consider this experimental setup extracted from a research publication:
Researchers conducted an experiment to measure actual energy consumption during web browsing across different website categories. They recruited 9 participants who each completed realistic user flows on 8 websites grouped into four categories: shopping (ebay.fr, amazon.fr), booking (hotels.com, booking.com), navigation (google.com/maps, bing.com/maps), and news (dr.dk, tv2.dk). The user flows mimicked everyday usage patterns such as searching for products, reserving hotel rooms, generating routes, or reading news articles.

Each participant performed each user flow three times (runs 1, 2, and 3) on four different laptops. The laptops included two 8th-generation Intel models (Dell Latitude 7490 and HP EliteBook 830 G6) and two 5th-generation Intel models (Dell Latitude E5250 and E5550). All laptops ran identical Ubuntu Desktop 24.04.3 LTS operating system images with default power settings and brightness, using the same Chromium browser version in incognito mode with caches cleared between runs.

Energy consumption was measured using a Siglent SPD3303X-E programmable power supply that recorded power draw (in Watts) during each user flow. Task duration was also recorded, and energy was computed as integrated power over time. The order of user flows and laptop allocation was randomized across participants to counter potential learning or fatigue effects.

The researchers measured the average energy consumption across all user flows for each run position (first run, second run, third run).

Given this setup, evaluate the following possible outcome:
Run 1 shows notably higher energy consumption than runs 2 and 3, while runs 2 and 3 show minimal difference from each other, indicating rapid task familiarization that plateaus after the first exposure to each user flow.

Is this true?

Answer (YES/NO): YES